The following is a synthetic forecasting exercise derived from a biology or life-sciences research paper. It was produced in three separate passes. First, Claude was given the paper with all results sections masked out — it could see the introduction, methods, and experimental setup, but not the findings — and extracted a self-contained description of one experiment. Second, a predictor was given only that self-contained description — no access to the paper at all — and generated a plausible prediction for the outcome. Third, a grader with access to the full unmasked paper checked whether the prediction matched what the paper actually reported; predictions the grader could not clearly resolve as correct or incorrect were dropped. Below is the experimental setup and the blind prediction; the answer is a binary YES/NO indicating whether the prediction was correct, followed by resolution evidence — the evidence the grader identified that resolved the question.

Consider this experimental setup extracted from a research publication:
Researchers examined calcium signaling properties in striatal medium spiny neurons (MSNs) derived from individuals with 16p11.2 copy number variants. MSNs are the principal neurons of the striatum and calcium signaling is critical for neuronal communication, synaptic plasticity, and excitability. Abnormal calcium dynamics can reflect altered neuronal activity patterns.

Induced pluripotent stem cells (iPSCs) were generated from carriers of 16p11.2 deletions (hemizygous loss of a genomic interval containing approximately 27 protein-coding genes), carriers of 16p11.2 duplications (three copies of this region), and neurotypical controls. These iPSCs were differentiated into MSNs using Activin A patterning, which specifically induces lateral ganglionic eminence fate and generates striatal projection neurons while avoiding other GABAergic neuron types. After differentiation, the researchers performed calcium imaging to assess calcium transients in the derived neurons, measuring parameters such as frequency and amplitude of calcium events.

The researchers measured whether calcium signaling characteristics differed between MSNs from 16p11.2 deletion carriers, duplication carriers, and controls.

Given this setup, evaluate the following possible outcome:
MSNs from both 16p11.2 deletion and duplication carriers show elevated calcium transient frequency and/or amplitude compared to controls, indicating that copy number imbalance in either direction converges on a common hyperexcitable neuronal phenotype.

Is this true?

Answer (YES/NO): NO